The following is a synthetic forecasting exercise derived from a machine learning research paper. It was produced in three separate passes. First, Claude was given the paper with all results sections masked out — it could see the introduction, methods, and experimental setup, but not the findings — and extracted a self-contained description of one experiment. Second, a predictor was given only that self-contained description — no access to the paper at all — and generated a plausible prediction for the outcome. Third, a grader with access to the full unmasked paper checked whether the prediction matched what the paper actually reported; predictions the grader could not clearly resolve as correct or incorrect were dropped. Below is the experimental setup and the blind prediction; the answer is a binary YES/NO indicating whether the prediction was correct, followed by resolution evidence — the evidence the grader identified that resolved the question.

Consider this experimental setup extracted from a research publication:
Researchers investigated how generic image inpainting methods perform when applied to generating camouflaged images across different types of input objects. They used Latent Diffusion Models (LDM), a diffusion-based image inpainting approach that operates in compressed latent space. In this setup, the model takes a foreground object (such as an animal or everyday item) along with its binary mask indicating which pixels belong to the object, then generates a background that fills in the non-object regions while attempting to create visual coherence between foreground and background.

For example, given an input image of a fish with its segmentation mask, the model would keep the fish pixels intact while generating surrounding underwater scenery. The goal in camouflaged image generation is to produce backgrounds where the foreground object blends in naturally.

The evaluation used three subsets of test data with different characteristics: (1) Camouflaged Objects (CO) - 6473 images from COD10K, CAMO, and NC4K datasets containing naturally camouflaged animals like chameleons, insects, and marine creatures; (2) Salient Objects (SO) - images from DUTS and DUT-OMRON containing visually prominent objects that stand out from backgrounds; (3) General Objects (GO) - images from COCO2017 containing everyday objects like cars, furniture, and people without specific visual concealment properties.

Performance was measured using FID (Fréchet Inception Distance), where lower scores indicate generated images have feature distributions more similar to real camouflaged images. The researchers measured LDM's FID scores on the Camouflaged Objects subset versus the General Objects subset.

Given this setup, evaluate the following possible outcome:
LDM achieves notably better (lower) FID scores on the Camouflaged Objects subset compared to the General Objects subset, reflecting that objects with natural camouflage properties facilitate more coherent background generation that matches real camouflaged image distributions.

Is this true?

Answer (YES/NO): YES